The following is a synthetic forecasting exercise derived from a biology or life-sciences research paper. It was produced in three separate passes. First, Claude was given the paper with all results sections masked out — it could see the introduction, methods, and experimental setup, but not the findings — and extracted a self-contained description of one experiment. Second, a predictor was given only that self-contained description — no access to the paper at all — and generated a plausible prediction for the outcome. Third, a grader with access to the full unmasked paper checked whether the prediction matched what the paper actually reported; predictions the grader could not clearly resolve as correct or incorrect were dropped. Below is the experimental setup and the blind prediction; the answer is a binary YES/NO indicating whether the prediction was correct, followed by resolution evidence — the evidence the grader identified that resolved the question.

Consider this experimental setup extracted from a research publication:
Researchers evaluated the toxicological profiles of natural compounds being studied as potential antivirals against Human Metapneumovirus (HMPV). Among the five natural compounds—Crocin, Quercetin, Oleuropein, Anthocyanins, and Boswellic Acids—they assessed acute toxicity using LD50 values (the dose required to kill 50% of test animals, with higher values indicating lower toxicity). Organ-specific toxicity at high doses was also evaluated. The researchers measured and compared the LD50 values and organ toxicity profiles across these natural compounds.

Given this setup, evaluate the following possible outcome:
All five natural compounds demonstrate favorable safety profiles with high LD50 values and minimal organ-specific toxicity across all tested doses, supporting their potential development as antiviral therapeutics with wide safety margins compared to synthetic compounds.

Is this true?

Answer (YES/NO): NO